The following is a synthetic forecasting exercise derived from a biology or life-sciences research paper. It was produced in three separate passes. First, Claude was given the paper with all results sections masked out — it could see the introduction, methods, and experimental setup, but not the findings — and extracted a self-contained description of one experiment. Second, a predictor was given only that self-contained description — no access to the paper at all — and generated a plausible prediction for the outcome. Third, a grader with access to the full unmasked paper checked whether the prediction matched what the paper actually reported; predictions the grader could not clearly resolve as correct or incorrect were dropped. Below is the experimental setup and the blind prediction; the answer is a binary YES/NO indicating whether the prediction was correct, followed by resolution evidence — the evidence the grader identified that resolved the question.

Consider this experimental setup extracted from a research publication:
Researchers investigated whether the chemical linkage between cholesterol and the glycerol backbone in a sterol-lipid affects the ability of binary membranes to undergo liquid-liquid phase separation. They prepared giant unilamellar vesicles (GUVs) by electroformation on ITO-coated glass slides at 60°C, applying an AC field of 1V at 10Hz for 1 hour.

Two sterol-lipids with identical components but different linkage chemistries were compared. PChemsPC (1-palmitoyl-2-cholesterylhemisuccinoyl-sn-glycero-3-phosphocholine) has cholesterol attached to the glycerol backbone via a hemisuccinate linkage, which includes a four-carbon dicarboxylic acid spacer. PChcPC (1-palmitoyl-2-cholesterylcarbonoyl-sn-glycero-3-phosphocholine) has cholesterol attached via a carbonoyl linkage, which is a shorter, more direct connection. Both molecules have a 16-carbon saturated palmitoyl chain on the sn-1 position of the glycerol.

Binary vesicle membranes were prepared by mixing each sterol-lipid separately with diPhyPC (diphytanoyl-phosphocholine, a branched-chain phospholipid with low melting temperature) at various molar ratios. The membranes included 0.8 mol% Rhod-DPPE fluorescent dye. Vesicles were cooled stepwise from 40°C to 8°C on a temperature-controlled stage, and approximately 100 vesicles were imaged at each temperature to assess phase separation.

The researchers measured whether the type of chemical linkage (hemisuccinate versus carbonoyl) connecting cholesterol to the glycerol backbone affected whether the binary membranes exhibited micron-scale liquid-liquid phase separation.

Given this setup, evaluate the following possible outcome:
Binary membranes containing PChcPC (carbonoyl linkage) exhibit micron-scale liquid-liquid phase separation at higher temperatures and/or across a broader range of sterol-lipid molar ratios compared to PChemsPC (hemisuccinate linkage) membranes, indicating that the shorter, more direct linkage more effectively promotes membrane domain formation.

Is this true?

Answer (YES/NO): NO